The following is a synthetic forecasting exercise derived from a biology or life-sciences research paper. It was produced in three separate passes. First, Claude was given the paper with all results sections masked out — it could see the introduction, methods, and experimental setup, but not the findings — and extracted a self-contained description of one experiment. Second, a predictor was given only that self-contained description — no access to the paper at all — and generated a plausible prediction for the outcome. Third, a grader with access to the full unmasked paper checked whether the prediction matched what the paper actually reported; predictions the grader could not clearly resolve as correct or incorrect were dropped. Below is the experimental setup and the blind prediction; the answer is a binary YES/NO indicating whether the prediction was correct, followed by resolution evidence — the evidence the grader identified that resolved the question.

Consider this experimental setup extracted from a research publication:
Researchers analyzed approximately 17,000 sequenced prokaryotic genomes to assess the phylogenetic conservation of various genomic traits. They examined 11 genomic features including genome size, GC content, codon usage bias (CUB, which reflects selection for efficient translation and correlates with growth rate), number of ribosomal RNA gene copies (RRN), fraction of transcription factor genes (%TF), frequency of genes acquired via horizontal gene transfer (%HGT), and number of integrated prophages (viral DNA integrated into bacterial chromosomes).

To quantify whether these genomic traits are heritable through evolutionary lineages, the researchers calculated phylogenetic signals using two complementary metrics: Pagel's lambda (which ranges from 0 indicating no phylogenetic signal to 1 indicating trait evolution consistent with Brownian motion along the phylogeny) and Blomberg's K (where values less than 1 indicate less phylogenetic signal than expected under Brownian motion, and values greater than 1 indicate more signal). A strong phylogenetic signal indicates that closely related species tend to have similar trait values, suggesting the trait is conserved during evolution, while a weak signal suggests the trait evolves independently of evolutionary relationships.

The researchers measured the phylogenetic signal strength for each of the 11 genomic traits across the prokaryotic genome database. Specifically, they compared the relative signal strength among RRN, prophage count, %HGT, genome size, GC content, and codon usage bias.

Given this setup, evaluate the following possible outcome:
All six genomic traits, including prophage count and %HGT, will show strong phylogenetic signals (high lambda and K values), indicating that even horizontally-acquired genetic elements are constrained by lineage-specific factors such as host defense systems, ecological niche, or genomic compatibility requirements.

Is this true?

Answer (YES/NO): NO